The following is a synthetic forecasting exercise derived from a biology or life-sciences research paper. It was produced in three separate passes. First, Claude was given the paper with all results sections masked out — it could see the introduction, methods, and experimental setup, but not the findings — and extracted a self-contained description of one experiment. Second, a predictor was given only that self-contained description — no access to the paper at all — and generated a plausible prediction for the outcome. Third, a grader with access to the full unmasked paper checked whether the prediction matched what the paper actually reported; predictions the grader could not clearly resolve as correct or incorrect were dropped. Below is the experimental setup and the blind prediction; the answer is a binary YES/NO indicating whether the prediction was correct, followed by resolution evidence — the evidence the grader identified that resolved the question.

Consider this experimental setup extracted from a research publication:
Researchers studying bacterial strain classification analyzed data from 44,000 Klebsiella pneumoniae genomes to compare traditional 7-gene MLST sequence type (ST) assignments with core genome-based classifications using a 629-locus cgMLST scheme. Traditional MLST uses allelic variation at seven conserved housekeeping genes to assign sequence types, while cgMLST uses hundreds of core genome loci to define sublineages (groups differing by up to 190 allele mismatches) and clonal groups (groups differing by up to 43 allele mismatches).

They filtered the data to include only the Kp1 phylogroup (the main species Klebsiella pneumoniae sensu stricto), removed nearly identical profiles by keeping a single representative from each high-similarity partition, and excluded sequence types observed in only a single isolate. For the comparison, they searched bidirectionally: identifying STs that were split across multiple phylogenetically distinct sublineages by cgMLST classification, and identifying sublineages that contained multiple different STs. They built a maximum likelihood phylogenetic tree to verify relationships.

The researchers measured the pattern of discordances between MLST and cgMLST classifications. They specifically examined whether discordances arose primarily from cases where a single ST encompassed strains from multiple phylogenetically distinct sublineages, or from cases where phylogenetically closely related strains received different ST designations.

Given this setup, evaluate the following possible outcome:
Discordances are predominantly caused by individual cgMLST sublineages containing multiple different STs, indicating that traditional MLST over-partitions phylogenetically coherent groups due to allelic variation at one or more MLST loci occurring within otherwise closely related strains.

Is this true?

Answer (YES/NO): NO